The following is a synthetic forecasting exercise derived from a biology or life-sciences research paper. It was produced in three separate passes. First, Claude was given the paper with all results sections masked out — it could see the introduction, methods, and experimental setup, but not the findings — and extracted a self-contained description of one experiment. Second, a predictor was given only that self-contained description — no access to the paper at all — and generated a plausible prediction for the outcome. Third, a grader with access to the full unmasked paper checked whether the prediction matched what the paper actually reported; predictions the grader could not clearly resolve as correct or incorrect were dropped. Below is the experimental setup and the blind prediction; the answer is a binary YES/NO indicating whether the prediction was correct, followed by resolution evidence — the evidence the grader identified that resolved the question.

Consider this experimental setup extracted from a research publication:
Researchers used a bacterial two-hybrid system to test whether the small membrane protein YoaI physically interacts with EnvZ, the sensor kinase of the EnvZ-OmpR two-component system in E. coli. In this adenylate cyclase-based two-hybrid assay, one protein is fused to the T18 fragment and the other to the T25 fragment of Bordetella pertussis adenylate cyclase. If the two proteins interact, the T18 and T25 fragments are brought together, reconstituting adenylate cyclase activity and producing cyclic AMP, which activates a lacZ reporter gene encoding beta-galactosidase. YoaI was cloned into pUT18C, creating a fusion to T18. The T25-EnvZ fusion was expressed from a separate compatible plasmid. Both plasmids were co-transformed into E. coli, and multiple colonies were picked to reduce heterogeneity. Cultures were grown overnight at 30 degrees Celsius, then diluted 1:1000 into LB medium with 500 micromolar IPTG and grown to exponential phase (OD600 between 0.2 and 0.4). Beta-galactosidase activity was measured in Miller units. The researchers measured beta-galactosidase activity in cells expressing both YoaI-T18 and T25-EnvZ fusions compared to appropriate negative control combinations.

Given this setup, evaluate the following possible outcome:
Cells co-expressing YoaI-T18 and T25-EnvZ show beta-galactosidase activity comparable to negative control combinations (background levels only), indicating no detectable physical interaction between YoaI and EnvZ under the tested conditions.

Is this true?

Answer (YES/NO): NO